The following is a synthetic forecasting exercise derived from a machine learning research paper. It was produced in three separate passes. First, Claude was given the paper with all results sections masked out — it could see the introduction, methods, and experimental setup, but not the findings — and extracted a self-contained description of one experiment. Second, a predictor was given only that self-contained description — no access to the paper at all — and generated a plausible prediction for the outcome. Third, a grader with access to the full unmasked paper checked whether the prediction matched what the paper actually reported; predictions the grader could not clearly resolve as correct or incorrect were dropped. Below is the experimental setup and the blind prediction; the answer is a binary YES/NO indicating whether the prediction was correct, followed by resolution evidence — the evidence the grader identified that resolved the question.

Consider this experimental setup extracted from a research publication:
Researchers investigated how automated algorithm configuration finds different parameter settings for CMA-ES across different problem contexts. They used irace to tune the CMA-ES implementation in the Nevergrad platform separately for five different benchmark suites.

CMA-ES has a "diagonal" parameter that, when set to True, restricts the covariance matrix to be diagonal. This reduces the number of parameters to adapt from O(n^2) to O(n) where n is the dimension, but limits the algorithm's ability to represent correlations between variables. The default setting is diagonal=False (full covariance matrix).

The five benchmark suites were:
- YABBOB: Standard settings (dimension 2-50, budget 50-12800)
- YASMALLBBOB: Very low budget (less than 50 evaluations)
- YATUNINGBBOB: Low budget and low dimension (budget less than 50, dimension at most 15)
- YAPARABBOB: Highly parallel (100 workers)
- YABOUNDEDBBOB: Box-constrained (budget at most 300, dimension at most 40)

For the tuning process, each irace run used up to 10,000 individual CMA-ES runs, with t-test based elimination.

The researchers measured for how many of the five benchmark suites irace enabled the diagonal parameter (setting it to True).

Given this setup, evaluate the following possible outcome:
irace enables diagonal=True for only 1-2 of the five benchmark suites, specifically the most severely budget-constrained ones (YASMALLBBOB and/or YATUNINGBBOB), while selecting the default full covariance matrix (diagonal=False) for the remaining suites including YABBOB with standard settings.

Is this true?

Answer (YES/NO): NO